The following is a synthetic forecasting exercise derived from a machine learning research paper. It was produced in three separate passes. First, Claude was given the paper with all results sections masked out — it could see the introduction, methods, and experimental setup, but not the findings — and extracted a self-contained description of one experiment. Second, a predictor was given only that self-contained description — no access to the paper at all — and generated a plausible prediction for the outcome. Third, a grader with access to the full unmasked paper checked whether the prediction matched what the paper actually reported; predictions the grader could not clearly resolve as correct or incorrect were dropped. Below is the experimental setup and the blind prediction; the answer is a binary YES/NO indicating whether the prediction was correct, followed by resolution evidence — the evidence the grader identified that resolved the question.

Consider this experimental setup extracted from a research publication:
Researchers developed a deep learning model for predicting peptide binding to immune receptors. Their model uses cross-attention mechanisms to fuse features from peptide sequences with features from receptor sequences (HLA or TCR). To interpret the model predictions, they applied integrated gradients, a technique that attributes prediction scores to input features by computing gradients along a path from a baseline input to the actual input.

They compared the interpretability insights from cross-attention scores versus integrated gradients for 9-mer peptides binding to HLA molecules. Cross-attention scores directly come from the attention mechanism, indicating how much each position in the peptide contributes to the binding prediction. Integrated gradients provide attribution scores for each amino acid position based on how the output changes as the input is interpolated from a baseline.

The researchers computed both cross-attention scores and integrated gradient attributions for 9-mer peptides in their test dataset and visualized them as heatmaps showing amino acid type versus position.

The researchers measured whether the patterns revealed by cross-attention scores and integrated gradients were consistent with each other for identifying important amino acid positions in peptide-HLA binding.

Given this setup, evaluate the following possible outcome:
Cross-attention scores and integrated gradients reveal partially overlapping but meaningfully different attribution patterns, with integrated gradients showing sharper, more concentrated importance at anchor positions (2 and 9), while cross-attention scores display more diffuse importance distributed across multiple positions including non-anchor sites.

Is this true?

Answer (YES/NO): NO